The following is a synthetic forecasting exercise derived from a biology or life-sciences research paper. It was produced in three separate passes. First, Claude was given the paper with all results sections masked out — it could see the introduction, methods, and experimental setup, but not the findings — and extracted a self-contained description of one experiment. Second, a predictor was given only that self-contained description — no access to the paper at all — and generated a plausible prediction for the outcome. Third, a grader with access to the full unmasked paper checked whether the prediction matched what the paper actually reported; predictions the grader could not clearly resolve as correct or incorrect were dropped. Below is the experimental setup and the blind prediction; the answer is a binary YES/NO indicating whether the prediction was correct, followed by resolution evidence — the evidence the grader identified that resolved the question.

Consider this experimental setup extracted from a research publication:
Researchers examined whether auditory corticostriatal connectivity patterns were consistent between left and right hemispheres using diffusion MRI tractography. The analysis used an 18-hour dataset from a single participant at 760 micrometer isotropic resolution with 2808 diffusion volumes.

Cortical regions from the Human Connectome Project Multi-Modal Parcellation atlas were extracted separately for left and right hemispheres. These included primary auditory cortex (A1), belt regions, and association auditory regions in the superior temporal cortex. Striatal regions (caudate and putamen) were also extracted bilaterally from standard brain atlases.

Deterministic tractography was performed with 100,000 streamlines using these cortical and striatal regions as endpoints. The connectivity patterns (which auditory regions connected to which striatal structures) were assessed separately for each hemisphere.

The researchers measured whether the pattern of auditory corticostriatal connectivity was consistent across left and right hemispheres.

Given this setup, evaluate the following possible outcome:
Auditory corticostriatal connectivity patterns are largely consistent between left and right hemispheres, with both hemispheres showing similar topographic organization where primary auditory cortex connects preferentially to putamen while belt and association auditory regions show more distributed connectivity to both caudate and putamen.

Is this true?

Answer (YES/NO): NO